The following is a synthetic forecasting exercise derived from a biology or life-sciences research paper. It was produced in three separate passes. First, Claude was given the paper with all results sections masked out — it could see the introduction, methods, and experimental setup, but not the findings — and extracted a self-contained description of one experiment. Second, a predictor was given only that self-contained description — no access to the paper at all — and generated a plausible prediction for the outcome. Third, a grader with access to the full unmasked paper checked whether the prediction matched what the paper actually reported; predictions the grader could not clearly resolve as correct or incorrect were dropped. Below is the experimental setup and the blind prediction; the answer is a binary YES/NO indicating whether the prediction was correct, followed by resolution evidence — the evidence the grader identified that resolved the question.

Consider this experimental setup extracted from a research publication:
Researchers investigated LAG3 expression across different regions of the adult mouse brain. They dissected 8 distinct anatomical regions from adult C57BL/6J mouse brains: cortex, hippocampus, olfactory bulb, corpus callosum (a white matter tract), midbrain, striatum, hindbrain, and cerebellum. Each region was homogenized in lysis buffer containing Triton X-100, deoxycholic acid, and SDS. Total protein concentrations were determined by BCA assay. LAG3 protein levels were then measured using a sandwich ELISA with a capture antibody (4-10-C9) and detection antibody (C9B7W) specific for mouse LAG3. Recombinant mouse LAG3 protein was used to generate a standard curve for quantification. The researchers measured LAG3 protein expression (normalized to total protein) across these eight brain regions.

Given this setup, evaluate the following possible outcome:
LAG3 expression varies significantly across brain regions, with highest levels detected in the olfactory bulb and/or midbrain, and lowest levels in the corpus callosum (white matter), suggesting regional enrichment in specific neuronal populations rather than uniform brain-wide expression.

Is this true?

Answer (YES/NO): NO